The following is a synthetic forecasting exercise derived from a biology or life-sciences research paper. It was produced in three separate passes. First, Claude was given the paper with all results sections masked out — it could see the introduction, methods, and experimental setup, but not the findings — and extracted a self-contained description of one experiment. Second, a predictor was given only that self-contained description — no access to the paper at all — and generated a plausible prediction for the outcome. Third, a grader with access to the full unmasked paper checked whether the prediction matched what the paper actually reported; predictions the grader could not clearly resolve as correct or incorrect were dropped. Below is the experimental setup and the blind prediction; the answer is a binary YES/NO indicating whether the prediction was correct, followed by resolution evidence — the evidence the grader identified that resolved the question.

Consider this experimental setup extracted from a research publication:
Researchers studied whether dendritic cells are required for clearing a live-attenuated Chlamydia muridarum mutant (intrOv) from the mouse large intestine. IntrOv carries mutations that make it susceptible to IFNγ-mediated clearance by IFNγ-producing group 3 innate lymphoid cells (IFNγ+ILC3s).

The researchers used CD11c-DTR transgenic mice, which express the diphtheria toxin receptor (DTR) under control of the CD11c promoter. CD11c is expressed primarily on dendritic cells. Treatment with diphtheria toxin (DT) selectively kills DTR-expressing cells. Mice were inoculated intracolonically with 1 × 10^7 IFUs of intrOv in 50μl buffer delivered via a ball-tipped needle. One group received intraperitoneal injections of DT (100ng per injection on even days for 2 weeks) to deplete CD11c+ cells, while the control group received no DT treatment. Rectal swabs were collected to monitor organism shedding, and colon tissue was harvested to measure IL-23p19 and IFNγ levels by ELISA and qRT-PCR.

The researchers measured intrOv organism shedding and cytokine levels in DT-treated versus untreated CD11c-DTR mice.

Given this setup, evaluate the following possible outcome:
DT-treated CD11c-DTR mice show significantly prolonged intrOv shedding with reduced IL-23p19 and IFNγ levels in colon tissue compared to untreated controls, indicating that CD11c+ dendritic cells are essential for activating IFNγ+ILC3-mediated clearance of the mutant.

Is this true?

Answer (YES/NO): YES